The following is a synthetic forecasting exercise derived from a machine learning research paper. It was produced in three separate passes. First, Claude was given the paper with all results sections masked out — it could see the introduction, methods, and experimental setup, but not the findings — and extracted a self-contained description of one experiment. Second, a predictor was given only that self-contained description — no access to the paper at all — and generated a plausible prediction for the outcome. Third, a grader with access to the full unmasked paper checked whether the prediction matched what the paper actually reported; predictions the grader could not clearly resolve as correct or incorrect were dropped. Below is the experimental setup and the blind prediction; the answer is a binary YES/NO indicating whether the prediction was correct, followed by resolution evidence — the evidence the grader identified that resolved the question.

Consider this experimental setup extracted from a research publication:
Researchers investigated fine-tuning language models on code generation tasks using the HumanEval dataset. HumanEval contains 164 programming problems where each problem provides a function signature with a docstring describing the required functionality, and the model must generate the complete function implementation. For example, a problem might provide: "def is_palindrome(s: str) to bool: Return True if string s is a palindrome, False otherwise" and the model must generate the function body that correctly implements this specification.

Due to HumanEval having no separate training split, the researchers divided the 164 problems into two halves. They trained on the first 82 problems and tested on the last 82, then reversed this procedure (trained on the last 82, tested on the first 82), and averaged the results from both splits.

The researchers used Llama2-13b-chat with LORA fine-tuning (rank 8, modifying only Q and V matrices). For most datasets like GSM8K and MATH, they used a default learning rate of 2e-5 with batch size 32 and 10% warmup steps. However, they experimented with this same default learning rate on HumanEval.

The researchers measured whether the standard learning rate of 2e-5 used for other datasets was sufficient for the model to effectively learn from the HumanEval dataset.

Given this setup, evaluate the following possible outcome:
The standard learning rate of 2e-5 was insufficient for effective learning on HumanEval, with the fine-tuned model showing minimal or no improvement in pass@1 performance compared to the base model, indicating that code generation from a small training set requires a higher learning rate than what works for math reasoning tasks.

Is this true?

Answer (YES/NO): YES